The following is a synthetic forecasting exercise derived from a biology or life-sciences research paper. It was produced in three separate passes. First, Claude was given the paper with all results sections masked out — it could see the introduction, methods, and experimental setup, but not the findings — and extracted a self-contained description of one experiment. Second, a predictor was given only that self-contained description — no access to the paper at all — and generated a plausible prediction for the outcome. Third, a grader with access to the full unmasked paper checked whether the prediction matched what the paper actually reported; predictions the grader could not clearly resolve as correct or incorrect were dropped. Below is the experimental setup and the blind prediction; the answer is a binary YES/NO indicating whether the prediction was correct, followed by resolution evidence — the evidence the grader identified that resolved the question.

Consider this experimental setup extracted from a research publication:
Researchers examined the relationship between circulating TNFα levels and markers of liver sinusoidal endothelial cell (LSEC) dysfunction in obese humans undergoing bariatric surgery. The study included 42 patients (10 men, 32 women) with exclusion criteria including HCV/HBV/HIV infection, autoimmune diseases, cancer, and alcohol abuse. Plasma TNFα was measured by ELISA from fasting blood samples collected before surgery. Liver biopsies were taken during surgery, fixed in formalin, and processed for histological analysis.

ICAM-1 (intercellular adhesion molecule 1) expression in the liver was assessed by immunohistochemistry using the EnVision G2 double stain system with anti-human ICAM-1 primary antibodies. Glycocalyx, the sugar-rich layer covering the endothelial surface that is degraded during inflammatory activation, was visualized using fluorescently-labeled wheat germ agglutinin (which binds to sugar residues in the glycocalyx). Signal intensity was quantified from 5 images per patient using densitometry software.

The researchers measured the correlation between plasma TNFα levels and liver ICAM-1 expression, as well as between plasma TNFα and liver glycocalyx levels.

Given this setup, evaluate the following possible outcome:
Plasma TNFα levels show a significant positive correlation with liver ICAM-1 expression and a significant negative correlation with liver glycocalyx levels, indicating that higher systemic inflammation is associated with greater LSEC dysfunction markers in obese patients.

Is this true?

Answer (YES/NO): YES